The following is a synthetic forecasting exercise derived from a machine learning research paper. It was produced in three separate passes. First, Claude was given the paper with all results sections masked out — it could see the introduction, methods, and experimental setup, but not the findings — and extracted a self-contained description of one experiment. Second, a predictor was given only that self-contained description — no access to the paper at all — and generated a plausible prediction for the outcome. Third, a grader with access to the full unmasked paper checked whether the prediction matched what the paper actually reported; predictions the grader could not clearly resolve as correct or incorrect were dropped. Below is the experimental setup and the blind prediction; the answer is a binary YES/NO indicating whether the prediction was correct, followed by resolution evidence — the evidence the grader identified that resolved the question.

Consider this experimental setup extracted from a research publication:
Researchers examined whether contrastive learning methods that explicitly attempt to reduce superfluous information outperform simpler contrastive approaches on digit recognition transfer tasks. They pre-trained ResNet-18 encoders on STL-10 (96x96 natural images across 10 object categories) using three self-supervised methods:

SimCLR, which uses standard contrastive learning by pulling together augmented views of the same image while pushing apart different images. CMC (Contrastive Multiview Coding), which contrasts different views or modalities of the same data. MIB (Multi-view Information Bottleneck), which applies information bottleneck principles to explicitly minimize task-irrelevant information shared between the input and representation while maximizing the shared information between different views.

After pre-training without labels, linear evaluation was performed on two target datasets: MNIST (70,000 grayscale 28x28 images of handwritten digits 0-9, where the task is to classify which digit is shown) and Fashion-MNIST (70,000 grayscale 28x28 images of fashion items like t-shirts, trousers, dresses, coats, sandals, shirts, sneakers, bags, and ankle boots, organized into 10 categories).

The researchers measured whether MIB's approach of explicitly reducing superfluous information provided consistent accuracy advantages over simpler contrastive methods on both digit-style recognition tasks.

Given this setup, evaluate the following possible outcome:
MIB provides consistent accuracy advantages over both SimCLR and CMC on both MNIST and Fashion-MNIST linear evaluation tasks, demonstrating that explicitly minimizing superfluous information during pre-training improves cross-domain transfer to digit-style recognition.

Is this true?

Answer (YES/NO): YES